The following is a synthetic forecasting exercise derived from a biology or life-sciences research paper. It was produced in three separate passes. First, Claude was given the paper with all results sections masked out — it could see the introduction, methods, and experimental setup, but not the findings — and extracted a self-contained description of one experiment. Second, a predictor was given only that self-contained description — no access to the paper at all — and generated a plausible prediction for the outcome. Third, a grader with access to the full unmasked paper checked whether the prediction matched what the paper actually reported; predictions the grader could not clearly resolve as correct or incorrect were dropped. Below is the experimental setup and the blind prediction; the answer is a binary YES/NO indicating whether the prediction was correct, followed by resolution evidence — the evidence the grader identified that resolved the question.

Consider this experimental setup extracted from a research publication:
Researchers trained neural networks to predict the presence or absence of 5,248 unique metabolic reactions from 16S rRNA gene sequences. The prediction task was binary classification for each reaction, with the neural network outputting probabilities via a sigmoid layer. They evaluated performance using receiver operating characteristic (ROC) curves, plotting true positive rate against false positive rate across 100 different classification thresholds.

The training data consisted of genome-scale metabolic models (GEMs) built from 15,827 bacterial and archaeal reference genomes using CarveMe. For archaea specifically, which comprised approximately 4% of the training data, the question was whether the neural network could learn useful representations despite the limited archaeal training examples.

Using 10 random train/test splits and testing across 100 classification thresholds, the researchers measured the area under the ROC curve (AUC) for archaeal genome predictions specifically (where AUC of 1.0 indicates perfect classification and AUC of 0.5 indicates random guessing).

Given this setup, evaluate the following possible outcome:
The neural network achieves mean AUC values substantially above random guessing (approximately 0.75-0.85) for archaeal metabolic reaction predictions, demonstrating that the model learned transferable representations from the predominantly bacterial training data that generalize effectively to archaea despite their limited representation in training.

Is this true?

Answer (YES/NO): NO